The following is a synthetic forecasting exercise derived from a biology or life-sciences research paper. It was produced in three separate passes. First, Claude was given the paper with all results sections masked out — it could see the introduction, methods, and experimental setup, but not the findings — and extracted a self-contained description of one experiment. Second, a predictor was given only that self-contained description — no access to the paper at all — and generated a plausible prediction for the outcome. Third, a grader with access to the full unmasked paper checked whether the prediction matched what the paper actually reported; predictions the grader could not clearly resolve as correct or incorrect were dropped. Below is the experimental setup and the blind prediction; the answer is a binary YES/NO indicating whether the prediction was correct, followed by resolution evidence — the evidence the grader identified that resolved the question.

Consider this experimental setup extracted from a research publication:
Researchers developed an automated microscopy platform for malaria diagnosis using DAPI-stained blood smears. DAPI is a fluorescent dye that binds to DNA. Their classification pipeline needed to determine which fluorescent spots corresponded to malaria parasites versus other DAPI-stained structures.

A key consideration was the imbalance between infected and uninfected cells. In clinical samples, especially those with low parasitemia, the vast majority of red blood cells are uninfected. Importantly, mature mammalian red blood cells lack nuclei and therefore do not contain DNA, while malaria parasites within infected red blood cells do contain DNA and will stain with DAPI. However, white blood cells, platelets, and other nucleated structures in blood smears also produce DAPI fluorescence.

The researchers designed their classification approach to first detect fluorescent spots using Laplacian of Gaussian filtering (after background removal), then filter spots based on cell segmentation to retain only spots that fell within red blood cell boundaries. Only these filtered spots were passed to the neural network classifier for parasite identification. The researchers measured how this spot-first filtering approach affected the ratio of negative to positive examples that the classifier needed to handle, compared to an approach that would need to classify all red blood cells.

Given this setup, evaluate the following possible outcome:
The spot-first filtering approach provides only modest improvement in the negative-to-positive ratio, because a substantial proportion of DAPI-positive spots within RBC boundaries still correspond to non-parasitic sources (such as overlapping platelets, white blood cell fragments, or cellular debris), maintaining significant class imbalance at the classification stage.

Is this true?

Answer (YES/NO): NO